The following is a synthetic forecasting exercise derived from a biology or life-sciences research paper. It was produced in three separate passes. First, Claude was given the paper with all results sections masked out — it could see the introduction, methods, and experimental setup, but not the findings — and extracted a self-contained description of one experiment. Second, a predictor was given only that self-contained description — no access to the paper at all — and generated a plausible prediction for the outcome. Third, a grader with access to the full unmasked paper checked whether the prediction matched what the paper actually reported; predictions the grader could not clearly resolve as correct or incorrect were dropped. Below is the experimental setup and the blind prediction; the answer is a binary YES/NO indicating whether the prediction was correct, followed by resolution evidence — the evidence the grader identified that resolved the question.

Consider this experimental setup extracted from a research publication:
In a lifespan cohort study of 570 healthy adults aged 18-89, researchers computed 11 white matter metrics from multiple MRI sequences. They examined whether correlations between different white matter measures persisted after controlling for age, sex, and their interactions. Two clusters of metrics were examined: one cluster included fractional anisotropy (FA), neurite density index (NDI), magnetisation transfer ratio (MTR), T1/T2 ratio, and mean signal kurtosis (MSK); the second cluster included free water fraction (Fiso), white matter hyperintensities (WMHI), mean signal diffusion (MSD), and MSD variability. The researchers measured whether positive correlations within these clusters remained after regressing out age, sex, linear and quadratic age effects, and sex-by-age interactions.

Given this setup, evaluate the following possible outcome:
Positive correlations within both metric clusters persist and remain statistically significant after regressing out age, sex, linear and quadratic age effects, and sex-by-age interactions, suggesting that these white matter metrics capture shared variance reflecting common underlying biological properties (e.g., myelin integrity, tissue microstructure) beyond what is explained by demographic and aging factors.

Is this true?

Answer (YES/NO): YES